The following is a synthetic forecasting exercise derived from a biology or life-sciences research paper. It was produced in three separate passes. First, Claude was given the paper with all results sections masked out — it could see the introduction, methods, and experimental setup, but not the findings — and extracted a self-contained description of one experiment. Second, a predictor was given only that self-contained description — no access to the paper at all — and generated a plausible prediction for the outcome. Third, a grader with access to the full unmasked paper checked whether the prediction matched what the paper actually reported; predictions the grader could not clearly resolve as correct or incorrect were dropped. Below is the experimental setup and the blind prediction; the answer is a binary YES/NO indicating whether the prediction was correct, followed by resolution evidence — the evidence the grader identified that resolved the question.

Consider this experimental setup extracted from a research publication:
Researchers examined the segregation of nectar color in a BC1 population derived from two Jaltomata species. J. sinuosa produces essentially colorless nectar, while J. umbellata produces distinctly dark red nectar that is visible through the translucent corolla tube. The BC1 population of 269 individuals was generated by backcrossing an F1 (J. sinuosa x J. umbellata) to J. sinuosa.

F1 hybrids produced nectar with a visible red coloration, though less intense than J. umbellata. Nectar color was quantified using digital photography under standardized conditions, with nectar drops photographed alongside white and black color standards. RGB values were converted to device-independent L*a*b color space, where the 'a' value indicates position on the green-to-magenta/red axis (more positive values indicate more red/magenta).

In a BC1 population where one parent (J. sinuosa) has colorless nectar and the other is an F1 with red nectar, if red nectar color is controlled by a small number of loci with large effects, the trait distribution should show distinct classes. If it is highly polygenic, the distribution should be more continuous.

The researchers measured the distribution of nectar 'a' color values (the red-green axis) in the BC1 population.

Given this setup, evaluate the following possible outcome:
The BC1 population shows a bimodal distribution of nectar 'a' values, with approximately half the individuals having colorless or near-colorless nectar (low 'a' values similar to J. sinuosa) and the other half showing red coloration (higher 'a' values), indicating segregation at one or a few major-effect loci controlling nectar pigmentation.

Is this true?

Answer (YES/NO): NO